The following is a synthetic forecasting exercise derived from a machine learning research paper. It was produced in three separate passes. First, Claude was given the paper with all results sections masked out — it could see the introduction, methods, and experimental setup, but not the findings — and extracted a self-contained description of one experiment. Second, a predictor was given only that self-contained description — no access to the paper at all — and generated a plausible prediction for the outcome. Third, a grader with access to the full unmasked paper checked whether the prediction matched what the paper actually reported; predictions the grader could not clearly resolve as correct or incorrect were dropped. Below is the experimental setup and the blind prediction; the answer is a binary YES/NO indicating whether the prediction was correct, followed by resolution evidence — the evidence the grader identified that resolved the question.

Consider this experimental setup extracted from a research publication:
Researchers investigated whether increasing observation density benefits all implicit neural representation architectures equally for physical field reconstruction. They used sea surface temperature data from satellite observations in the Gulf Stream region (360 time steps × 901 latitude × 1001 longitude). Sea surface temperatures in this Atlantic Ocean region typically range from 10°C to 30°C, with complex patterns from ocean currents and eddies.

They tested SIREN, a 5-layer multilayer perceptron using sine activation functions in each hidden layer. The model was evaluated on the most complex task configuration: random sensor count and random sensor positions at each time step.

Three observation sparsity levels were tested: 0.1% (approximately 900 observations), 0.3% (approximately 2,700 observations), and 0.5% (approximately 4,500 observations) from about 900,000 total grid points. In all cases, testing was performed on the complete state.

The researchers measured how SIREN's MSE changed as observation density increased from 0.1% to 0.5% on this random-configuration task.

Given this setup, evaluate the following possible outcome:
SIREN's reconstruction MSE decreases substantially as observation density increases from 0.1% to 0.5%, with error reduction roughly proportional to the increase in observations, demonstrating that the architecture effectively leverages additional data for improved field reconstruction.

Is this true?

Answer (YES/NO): NO